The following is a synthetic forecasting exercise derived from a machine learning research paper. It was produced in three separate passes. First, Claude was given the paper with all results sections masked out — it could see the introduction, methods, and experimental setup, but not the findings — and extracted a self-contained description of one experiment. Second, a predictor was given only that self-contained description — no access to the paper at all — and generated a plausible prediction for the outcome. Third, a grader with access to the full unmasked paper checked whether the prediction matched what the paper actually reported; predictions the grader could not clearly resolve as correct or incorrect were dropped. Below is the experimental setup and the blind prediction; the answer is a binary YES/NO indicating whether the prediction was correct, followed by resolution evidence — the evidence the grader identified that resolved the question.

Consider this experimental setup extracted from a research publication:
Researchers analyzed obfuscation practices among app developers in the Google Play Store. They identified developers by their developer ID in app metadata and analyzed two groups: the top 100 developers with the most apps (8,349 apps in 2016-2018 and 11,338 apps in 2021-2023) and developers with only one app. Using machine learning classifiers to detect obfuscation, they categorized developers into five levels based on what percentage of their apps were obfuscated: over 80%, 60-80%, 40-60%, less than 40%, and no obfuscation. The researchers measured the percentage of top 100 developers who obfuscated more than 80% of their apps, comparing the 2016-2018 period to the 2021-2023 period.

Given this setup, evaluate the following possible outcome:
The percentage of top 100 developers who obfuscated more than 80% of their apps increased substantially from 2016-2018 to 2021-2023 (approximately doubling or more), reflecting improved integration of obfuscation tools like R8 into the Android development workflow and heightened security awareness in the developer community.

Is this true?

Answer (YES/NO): NO